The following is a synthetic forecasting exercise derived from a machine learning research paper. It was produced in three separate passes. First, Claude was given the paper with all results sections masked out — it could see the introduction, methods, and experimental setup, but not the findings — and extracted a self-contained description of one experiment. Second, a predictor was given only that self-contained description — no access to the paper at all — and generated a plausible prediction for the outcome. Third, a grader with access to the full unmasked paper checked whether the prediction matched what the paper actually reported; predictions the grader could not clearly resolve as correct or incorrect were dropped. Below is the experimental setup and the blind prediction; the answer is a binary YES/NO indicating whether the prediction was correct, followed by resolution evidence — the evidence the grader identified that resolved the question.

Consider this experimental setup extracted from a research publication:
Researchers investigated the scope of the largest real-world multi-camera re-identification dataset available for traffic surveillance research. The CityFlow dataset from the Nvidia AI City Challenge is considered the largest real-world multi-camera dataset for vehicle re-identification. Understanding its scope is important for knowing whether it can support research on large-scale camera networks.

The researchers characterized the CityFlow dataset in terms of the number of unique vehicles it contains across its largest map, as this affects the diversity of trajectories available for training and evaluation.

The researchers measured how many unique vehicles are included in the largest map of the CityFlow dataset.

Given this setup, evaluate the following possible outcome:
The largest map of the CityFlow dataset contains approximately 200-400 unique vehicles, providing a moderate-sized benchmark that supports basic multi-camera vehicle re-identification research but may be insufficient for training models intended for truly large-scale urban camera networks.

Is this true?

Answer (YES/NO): YES